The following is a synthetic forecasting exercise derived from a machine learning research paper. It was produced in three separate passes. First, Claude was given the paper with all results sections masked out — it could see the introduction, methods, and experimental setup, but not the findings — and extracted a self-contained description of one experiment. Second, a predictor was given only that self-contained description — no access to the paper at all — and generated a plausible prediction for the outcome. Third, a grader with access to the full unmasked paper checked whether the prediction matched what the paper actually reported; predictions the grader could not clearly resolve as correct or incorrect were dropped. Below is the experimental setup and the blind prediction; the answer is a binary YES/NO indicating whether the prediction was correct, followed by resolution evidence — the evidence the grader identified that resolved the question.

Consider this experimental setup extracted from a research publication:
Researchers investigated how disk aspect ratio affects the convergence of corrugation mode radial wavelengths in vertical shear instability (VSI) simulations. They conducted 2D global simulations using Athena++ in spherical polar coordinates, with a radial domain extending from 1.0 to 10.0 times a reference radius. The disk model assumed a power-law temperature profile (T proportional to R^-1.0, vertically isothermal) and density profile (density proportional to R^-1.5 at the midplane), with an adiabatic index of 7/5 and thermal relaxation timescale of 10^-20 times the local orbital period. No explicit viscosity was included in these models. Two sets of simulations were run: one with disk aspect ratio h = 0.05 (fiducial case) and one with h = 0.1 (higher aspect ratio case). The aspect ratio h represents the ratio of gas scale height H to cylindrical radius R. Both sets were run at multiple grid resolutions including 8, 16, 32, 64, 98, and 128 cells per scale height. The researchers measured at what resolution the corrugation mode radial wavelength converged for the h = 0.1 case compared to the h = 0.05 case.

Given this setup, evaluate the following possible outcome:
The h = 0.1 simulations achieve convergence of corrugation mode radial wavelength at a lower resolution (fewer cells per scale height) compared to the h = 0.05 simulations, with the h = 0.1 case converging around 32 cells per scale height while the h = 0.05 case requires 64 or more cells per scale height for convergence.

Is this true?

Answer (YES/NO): YES